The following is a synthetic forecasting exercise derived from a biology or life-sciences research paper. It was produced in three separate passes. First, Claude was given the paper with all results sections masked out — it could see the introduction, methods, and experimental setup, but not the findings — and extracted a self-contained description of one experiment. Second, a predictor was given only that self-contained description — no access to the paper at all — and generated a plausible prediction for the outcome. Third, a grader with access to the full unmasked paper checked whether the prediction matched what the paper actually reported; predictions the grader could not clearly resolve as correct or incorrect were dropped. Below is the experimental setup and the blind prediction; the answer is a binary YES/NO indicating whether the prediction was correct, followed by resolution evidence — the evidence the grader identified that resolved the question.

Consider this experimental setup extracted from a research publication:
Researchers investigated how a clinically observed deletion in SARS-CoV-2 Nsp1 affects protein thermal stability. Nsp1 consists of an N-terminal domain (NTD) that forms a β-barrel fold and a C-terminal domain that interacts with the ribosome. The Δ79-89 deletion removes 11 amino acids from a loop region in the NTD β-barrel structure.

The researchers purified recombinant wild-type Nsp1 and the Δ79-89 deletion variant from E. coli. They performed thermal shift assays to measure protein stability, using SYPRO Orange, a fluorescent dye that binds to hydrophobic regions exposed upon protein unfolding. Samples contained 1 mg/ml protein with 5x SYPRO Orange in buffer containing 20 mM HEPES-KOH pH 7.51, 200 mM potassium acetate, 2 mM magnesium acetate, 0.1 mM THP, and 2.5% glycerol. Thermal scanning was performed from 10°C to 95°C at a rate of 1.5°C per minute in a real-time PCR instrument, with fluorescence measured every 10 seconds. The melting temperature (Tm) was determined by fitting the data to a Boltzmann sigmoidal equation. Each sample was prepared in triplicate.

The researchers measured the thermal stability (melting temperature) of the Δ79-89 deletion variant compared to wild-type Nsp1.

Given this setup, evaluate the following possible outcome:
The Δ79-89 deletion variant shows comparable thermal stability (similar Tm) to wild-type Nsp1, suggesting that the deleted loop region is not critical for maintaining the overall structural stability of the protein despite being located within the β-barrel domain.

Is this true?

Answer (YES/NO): NO